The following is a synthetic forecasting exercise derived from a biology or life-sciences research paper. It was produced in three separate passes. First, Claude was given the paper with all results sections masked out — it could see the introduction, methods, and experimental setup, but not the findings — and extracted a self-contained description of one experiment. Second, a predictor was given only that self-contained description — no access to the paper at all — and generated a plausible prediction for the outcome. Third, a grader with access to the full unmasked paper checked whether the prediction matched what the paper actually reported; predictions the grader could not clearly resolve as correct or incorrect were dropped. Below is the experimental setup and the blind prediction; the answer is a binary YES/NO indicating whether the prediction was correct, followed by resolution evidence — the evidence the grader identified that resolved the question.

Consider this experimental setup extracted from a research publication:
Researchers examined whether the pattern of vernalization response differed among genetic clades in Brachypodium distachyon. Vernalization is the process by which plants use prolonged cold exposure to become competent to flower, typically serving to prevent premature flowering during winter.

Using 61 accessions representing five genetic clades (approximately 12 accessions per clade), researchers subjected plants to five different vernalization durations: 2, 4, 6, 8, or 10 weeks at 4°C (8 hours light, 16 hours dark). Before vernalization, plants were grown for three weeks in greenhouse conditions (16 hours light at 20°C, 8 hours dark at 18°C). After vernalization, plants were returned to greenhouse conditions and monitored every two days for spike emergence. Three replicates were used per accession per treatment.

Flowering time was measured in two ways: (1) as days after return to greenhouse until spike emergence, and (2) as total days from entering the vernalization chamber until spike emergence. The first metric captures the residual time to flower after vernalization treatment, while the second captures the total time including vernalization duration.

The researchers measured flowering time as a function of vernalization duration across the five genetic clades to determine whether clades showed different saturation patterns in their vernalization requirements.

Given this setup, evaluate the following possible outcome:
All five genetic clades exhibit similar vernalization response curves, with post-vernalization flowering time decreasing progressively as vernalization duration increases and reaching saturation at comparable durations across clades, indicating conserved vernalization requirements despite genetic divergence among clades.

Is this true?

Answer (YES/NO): NO